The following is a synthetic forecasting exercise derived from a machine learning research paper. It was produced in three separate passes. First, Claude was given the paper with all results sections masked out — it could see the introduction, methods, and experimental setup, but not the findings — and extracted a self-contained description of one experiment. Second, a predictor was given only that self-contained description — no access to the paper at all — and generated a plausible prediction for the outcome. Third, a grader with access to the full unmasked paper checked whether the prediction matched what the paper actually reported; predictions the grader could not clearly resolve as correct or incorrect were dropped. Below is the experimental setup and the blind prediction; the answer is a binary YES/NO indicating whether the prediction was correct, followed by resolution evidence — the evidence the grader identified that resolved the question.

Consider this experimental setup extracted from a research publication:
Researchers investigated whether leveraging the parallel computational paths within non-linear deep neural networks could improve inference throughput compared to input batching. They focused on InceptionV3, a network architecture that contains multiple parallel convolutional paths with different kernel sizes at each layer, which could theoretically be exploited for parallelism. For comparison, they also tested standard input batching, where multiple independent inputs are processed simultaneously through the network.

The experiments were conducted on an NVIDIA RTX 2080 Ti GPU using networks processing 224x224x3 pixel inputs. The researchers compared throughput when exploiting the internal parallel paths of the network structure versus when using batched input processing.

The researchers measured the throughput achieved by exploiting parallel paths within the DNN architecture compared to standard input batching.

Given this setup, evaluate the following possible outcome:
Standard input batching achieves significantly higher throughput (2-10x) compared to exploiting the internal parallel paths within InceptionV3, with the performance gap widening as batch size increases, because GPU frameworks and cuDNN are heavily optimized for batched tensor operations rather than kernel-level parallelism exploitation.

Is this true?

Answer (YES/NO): NO